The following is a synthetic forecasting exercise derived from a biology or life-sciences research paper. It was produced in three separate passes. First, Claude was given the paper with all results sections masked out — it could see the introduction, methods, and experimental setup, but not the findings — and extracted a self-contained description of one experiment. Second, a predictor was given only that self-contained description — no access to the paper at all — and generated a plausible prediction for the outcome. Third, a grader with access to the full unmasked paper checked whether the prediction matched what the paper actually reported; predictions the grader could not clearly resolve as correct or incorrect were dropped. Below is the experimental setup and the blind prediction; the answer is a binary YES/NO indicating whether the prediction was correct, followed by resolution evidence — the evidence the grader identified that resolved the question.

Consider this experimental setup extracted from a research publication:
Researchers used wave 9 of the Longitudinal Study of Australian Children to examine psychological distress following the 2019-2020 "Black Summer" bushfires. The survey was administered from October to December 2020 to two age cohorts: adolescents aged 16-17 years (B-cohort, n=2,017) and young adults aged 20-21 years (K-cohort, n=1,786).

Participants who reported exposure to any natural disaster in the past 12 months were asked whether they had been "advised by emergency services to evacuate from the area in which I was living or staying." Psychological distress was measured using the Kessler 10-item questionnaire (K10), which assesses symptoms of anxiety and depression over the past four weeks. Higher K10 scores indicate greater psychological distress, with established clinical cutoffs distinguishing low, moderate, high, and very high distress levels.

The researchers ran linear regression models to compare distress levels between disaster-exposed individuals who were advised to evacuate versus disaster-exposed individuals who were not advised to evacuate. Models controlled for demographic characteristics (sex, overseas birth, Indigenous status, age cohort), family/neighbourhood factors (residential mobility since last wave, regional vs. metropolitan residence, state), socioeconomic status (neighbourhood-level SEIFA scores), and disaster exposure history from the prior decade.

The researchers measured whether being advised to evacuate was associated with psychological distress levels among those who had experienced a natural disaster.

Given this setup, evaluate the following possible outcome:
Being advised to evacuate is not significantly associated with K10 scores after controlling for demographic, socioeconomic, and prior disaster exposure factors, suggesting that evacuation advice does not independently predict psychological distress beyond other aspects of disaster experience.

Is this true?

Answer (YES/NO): NO